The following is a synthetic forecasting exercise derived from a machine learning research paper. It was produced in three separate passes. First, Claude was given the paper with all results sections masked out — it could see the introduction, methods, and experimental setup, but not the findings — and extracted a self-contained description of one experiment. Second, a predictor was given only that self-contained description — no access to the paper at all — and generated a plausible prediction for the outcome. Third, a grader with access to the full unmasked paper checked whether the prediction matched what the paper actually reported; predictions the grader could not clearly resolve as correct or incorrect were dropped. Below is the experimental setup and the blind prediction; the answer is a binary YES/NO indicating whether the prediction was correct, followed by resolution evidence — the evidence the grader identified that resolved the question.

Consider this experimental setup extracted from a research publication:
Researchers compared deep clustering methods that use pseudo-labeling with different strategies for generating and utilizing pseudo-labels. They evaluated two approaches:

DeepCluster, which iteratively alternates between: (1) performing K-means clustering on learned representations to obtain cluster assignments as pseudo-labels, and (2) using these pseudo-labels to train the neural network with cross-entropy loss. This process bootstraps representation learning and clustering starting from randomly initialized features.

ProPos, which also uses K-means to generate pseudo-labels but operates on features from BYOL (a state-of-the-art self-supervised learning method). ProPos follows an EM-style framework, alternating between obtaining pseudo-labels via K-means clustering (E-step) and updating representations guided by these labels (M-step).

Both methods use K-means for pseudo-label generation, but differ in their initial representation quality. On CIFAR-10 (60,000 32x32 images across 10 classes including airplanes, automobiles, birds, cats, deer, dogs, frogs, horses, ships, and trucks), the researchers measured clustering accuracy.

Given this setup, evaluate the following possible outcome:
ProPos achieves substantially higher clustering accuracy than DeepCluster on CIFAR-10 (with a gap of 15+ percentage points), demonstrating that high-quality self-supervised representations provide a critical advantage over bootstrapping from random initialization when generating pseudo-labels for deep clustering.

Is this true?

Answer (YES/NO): YES